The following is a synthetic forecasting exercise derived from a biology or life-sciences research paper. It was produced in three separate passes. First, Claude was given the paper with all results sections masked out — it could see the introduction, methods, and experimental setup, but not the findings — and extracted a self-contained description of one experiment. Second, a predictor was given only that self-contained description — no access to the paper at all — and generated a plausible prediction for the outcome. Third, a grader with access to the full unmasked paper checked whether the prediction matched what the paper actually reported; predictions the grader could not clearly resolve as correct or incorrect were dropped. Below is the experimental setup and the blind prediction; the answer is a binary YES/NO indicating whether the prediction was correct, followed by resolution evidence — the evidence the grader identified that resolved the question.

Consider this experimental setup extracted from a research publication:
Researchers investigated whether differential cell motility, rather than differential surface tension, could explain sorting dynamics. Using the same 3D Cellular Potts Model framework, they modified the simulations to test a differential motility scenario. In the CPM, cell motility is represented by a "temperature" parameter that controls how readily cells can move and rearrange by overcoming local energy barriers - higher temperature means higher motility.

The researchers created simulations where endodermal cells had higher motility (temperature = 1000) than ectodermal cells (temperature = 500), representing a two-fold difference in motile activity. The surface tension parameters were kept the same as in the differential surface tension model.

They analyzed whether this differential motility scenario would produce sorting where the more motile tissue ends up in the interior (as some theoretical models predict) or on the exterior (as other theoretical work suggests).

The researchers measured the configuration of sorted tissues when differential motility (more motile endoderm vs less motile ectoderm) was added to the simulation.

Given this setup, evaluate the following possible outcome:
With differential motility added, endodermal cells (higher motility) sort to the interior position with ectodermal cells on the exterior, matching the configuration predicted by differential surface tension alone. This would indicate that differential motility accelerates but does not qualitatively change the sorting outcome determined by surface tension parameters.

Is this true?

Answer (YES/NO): YES